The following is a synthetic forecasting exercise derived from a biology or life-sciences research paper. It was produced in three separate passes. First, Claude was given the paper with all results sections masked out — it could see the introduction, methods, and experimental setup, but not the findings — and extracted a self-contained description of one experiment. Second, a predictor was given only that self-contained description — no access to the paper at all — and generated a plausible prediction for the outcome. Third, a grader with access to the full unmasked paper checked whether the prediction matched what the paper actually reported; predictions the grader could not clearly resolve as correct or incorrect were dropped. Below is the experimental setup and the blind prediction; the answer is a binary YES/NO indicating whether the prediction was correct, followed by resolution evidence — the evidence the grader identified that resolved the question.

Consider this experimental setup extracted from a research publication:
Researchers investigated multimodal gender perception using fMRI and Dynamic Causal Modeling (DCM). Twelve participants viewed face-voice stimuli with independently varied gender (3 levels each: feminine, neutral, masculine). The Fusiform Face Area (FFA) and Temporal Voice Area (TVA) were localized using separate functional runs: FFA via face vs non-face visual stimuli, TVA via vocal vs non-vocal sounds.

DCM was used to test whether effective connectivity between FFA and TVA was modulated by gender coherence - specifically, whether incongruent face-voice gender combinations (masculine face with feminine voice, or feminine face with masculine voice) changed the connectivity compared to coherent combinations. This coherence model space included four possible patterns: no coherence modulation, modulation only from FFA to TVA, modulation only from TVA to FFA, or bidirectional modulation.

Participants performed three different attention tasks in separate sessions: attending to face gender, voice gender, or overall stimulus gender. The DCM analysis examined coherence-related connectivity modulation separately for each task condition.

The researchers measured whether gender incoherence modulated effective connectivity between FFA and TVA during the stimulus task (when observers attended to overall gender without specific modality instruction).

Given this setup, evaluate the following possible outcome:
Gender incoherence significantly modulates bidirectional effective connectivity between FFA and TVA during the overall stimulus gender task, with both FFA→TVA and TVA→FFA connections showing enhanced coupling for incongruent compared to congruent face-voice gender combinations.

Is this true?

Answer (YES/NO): NO